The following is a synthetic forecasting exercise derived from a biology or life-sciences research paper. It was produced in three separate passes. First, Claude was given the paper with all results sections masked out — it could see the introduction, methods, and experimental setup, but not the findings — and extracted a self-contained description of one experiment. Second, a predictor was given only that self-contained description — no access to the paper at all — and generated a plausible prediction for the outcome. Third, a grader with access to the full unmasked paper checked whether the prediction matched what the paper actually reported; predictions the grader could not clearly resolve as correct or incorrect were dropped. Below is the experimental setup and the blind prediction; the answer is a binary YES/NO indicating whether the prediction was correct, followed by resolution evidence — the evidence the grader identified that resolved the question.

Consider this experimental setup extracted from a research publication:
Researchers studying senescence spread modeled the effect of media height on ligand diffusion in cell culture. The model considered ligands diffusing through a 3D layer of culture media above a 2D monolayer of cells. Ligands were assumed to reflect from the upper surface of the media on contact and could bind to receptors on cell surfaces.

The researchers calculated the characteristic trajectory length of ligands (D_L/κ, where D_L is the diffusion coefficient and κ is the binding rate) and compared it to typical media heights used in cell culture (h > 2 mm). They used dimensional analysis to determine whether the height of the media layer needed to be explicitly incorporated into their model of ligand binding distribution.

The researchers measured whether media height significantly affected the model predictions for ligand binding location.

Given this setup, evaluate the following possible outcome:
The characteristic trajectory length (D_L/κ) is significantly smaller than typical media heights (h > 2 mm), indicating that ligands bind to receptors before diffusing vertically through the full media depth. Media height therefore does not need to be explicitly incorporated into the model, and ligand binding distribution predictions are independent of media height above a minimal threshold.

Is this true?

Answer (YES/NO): YES